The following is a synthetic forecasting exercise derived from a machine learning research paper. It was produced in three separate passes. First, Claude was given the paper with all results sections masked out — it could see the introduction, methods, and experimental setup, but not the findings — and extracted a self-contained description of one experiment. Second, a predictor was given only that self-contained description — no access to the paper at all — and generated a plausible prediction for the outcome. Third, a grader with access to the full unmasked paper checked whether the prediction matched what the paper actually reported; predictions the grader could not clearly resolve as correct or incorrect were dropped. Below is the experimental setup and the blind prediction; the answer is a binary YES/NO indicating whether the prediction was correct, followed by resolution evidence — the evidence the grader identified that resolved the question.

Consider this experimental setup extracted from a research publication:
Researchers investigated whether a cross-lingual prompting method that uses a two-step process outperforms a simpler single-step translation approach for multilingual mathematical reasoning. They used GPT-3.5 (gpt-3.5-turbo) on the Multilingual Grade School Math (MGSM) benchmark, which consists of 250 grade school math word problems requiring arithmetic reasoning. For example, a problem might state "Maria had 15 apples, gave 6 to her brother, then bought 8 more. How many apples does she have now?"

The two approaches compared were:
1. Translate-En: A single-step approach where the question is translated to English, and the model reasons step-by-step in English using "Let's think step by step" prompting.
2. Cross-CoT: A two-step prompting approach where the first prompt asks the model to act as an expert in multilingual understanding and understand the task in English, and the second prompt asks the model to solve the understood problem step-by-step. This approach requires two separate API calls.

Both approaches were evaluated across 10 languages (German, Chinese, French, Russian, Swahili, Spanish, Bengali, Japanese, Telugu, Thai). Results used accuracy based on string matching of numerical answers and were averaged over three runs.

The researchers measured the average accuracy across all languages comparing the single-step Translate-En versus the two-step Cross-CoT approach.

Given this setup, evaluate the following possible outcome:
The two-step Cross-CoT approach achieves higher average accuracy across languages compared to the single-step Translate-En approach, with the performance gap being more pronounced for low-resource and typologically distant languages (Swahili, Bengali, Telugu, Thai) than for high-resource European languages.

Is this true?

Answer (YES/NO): NO